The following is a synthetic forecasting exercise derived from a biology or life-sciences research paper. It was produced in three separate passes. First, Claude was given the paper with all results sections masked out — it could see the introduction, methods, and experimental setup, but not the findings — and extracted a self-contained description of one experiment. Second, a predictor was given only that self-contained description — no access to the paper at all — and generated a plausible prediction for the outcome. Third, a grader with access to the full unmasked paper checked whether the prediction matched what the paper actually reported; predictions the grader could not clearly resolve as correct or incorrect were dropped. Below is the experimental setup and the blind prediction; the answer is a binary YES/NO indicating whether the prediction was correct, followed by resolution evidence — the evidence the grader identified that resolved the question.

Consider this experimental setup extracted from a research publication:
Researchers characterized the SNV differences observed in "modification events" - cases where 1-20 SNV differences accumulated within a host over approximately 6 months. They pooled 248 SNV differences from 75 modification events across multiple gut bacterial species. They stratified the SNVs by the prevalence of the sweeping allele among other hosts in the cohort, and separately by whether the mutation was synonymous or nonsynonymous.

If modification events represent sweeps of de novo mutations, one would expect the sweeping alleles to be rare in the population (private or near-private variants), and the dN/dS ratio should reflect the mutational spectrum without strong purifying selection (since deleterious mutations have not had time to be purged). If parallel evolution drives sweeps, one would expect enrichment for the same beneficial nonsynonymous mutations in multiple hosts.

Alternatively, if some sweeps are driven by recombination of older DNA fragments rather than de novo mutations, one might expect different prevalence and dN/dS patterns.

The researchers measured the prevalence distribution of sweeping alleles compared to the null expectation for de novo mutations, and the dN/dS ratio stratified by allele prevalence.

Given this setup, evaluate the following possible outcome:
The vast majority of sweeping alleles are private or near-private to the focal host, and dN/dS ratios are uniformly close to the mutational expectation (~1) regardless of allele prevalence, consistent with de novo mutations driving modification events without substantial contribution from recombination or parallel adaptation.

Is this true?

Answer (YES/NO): NO